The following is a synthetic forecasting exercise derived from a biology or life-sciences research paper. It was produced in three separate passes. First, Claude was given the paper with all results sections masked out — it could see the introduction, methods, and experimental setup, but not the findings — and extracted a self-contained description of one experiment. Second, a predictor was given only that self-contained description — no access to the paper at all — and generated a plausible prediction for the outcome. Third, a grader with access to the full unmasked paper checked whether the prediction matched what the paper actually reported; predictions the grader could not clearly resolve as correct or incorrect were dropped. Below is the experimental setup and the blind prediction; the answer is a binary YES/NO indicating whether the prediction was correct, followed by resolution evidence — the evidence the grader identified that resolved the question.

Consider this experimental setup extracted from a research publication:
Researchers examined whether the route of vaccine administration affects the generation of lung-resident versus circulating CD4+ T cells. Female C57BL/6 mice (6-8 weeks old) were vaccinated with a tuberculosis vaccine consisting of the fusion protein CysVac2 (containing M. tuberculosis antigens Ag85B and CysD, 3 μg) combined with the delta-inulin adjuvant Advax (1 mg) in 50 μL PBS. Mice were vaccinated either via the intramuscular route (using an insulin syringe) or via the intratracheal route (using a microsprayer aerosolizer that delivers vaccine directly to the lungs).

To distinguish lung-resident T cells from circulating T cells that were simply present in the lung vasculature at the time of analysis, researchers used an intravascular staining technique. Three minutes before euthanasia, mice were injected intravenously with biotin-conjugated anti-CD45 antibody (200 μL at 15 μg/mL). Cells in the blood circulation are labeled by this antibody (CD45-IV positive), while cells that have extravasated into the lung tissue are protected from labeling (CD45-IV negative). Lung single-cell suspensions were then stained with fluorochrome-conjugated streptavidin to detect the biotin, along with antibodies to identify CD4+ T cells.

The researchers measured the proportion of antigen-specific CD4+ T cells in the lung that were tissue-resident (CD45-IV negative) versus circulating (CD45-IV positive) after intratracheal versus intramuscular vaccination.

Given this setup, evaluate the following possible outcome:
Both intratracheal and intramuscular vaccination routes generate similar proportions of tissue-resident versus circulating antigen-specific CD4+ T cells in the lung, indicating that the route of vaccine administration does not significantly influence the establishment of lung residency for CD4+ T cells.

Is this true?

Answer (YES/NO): NO